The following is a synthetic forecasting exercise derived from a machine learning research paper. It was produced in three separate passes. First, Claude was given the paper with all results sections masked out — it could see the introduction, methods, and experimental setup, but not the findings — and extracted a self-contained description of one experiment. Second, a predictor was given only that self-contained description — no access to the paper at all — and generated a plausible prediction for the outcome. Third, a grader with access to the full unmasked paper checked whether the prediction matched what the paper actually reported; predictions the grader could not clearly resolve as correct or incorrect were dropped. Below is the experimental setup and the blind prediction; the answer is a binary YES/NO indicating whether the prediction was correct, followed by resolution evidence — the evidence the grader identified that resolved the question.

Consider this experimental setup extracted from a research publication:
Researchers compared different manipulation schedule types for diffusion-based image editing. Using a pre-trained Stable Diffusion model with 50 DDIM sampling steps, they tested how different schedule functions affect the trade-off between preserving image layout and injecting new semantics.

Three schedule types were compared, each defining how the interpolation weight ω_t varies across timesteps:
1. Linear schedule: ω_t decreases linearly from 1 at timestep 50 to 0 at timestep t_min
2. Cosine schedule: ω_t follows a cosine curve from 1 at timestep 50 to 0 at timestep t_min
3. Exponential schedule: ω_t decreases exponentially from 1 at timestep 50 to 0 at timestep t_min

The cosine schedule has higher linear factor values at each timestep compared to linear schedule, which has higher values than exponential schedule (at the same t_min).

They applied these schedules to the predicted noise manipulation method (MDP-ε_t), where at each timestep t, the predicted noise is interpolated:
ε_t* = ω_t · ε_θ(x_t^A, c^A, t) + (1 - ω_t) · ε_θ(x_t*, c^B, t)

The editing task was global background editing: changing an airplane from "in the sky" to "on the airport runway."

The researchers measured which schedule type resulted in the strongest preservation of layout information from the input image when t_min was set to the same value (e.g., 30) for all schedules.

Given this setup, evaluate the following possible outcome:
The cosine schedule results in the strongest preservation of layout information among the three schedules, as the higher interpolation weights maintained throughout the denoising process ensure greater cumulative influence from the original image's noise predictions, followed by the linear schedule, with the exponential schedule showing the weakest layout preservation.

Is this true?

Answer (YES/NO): YES